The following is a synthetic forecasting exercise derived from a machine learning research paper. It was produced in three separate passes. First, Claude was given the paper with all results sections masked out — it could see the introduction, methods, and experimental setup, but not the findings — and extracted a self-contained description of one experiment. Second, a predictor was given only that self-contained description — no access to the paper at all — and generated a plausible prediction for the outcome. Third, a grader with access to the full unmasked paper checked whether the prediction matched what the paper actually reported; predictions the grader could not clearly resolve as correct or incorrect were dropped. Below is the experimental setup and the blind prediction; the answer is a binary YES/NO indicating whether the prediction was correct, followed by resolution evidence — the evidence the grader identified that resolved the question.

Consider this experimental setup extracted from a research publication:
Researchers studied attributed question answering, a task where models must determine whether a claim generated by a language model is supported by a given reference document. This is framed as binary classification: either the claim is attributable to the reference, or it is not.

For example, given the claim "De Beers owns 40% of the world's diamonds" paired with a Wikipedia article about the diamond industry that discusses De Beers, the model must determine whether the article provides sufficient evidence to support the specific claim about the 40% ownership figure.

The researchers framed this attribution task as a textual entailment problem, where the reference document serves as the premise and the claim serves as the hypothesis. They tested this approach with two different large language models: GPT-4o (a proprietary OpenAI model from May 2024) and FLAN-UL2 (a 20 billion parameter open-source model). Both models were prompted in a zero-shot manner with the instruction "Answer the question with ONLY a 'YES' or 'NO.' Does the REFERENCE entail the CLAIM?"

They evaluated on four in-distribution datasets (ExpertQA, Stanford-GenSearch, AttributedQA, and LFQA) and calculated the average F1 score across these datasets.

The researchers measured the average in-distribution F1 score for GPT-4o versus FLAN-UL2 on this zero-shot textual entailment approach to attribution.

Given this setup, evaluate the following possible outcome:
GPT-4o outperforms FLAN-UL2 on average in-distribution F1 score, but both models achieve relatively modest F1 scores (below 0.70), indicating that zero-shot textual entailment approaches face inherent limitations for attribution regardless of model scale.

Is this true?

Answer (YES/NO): NO